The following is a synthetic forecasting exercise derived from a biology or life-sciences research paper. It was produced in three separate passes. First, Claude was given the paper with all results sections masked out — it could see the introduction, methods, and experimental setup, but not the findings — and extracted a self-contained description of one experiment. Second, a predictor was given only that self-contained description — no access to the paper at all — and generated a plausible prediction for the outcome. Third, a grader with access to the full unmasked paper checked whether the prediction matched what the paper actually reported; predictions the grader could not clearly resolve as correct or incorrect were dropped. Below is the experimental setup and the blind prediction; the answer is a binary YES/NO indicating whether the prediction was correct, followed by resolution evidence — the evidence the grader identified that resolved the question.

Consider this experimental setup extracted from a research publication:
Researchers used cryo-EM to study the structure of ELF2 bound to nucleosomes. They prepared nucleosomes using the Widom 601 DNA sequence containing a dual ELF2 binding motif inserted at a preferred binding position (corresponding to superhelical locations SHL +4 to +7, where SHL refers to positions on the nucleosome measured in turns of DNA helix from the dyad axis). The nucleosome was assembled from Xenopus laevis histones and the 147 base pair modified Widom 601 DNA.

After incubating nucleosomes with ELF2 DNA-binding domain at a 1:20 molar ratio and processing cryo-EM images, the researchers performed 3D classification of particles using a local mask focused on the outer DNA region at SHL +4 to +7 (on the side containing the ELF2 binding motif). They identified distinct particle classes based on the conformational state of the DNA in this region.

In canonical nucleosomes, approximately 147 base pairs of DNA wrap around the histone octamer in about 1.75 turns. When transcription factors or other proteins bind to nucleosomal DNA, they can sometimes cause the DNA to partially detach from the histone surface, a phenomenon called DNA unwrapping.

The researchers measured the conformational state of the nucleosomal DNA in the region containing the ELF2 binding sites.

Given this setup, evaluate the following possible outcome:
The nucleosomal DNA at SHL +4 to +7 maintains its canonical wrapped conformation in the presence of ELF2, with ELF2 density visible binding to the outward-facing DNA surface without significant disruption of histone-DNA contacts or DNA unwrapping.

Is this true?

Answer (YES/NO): NO